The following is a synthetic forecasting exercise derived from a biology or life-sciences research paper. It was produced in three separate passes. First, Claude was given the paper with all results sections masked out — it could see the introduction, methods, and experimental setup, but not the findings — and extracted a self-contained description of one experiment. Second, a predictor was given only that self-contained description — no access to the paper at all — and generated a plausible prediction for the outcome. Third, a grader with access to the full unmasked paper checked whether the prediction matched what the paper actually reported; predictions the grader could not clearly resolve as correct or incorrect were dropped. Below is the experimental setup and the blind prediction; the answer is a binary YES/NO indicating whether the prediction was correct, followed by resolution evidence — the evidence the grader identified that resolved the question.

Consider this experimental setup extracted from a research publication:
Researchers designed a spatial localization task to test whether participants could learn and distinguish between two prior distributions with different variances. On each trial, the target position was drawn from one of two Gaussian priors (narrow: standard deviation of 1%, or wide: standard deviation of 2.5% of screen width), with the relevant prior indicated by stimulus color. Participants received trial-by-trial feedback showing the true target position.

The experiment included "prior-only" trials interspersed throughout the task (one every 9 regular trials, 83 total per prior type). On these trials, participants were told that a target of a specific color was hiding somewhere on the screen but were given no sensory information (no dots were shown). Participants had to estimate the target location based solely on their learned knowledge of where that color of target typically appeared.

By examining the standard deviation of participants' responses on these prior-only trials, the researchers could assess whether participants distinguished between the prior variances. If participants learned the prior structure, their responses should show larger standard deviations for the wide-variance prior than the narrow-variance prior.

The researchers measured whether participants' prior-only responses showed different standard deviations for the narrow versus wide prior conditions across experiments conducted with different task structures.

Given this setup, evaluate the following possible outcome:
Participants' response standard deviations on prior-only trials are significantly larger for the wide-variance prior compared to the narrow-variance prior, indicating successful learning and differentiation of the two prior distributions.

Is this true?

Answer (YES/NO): NO